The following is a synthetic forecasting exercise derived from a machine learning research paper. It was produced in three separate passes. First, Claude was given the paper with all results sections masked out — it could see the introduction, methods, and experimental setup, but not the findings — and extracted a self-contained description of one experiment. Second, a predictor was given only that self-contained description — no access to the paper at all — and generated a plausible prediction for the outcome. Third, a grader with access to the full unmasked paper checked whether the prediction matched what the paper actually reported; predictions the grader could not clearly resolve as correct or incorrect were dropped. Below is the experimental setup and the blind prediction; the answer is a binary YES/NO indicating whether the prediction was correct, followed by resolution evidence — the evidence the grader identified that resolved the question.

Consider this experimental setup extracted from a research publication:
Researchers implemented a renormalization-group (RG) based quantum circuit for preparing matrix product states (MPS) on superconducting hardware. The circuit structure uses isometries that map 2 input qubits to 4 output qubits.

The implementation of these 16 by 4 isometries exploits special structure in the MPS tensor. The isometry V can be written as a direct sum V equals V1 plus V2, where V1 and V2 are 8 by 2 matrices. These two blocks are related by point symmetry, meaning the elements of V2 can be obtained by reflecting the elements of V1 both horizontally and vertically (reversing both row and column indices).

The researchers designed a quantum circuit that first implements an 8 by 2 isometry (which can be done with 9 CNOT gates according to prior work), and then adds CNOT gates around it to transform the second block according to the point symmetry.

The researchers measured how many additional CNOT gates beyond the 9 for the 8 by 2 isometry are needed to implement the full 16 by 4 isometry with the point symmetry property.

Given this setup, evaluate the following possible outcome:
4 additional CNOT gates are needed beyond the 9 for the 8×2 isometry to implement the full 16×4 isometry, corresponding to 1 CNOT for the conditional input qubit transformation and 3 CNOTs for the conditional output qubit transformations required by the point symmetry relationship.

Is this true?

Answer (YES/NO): YES